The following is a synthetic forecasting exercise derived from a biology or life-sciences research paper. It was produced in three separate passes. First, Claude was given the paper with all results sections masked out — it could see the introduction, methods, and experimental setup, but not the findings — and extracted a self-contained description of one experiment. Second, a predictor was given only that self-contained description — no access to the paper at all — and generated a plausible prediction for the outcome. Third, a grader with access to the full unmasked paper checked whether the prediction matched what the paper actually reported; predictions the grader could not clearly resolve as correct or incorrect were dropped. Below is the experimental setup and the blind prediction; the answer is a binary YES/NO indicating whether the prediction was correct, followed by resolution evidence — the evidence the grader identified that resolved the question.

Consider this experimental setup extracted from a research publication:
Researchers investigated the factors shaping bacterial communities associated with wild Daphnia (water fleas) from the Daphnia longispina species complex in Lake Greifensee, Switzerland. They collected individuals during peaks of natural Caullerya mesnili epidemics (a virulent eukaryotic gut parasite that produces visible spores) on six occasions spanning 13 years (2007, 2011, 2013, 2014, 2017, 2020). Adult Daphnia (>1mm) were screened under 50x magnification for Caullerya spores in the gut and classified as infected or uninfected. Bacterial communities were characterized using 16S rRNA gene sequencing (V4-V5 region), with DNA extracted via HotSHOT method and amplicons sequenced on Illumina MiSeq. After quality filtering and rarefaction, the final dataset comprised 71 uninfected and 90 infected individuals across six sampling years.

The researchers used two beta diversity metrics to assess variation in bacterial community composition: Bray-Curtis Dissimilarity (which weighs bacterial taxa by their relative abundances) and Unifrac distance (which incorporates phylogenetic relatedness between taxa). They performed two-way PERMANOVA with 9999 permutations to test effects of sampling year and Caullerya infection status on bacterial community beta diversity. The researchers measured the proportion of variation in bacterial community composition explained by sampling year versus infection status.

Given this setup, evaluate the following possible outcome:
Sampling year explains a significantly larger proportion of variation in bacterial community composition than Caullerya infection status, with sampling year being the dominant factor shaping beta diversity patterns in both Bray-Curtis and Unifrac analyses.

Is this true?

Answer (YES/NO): YES